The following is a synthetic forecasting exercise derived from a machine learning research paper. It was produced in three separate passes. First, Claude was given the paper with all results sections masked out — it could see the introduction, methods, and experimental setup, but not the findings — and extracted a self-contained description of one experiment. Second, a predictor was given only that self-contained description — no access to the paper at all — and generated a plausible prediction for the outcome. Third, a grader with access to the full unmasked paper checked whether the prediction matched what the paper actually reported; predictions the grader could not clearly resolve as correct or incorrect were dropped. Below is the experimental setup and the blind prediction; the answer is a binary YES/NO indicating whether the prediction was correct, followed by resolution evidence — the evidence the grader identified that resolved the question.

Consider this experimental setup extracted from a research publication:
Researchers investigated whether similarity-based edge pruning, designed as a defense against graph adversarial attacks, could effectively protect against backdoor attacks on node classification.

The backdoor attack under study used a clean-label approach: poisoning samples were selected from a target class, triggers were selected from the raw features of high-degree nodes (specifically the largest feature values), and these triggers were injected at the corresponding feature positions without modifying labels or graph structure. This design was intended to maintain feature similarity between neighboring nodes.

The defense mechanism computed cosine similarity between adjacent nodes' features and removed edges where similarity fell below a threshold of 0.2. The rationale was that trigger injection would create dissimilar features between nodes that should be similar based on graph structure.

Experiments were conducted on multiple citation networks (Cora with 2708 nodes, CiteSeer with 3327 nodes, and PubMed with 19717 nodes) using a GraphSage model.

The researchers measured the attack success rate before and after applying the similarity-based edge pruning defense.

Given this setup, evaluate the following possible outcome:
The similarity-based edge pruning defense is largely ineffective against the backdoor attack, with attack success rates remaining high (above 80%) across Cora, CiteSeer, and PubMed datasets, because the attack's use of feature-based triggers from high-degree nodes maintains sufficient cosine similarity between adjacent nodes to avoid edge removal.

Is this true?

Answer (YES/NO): YES